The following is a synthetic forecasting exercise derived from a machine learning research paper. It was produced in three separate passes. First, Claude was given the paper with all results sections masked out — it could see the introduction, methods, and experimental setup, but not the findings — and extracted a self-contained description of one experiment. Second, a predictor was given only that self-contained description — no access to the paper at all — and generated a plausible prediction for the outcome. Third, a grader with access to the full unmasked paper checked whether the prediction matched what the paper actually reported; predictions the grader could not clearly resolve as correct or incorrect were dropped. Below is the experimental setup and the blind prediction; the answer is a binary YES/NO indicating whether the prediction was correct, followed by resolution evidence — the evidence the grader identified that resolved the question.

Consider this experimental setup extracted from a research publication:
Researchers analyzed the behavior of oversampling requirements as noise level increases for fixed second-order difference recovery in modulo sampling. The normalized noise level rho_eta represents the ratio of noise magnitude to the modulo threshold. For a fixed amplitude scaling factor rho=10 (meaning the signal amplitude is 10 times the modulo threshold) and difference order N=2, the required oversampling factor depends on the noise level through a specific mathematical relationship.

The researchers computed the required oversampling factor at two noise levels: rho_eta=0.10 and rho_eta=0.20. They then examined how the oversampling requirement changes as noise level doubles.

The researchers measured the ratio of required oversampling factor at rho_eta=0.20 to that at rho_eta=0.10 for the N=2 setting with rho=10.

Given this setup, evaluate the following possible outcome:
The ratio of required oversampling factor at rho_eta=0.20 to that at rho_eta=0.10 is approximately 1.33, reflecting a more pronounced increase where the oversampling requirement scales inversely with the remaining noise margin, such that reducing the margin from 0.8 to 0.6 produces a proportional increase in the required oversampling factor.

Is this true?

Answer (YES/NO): NO